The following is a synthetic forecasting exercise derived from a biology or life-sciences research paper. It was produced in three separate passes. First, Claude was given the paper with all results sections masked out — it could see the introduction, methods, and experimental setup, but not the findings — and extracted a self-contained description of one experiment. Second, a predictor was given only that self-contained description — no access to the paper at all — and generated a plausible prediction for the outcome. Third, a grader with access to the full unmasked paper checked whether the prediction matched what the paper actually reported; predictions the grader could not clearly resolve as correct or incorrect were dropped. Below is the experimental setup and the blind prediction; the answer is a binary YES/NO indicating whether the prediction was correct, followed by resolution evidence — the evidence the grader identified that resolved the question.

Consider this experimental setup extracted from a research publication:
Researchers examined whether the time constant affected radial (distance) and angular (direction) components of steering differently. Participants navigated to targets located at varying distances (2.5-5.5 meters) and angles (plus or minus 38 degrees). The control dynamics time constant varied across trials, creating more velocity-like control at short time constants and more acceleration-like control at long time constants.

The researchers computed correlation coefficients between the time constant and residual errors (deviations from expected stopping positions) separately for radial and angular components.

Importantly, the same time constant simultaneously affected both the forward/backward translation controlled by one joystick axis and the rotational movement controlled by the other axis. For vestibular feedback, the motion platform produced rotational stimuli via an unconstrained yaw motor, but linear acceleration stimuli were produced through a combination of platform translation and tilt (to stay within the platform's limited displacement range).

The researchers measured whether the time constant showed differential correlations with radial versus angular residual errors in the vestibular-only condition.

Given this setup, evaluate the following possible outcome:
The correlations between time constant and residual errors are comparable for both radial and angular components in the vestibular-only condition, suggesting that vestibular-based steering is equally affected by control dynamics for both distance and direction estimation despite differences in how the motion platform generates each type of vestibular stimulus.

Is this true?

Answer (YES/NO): NO